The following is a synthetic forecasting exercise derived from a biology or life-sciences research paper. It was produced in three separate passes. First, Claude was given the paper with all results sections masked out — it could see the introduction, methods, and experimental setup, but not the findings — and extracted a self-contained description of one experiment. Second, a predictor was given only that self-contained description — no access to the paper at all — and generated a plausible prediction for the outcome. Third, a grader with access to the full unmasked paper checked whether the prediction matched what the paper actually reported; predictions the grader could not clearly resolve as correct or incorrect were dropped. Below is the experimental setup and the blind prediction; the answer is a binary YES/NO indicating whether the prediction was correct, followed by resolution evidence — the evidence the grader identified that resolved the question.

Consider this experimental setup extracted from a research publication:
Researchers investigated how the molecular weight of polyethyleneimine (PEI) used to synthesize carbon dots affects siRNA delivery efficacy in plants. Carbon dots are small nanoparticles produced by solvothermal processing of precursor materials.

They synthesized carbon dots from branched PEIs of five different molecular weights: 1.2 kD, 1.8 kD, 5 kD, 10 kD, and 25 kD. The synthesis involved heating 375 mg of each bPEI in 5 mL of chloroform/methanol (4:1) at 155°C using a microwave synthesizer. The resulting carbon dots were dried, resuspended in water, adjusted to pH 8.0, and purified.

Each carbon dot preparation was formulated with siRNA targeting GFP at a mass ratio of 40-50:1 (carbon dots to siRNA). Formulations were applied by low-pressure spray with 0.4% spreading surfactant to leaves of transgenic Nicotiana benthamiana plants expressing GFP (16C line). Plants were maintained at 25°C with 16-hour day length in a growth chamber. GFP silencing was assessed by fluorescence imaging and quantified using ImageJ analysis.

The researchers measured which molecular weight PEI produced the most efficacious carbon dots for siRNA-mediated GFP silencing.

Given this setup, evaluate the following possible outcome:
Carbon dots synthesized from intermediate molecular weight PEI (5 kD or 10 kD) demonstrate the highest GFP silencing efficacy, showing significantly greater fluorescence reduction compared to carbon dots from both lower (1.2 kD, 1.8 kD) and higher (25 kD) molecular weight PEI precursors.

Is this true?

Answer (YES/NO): YES